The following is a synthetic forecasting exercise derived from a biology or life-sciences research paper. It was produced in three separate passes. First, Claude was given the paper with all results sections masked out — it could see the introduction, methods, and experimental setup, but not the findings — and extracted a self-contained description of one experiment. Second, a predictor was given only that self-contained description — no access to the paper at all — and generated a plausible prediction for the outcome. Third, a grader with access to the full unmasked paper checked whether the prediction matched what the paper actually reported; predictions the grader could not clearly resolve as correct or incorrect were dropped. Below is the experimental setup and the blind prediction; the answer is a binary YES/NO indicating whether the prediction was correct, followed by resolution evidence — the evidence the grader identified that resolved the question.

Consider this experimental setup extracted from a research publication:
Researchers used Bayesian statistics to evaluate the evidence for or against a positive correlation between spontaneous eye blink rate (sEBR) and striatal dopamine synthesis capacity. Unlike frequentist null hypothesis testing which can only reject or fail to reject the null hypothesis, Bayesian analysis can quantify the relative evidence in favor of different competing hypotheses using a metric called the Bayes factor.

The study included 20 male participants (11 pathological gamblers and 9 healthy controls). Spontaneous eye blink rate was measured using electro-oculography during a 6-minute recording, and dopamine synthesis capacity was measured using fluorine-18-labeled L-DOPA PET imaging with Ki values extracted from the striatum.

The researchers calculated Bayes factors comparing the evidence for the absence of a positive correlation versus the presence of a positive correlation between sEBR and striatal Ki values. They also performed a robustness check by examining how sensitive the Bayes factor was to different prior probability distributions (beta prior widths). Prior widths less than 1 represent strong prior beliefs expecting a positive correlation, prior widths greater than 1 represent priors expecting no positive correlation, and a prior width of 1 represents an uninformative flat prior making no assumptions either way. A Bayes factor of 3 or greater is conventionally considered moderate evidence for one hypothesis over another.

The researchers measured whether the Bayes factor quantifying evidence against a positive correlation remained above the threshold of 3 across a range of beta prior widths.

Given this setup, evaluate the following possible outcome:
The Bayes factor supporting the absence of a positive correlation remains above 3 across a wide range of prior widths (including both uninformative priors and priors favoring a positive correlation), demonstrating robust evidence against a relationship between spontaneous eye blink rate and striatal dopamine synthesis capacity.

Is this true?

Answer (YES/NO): YES